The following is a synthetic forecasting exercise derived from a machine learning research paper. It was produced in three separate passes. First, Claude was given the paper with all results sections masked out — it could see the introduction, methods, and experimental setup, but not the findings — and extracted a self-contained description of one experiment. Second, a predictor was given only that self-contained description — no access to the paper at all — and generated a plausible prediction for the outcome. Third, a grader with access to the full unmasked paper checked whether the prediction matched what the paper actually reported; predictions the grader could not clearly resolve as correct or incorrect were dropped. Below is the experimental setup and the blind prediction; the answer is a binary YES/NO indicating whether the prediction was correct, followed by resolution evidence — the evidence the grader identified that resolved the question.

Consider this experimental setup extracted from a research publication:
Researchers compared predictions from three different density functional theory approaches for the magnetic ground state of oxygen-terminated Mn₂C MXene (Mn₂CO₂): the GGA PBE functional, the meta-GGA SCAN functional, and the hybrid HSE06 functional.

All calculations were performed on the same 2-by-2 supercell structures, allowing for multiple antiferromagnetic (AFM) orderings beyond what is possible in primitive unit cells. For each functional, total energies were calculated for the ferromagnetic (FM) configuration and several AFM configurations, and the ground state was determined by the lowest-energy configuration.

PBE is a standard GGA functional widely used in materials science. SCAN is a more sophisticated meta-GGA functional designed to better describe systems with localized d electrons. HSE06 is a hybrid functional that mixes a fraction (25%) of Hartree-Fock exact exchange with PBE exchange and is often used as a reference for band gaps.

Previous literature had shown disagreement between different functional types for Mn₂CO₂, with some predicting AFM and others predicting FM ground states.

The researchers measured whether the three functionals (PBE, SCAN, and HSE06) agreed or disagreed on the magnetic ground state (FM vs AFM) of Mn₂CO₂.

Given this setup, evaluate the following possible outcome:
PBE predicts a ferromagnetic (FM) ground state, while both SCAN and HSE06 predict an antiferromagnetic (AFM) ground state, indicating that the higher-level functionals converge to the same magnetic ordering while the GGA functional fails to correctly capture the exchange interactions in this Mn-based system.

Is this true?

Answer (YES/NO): NO